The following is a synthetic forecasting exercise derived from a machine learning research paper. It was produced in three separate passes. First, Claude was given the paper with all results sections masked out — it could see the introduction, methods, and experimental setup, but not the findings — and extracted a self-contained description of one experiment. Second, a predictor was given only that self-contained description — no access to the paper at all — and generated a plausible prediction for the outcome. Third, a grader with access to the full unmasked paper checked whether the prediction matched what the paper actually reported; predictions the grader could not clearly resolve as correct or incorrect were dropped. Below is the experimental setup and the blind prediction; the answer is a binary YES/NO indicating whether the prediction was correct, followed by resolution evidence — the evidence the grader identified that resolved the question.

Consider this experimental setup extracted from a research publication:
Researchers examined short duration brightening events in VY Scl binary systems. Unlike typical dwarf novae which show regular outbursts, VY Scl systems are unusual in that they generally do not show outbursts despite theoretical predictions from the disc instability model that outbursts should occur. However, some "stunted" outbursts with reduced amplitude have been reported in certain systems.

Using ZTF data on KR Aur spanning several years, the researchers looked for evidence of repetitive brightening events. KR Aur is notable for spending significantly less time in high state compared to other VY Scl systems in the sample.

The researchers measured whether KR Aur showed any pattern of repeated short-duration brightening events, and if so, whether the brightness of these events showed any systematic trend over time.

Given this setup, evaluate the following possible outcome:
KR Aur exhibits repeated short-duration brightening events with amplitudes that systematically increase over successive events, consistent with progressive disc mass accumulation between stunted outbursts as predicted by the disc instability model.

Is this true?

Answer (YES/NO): NO